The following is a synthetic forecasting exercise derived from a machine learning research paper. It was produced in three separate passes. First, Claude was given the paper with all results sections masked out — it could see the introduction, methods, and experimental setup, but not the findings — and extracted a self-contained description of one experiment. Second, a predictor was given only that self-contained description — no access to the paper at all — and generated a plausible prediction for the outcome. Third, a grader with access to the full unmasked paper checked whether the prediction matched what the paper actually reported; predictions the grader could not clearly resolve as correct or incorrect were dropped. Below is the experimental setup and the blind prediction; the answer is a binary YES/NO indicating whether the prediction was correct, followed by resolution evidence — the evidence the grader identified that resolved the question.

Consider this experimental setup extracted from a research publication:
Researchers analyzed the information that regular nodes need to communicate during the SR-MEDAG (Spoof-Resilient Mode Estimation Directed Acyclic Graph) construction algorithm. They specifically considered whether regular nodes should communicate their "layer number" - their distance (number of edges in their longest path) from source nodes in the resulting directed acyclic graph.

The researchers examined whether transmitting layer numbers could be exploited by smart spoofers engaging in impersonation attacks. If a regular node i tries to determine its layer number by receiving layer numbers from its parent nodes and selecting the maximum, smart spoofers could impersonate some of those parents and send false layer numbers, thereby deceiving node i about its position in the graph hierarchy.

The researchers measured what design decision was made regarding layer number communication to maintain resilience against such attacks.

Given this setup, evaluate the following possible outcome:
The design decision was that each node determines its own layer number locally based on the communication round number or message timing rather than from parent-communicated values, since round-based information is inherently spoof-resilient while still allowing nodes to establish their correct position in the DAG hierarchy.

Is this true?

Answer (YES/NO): NO